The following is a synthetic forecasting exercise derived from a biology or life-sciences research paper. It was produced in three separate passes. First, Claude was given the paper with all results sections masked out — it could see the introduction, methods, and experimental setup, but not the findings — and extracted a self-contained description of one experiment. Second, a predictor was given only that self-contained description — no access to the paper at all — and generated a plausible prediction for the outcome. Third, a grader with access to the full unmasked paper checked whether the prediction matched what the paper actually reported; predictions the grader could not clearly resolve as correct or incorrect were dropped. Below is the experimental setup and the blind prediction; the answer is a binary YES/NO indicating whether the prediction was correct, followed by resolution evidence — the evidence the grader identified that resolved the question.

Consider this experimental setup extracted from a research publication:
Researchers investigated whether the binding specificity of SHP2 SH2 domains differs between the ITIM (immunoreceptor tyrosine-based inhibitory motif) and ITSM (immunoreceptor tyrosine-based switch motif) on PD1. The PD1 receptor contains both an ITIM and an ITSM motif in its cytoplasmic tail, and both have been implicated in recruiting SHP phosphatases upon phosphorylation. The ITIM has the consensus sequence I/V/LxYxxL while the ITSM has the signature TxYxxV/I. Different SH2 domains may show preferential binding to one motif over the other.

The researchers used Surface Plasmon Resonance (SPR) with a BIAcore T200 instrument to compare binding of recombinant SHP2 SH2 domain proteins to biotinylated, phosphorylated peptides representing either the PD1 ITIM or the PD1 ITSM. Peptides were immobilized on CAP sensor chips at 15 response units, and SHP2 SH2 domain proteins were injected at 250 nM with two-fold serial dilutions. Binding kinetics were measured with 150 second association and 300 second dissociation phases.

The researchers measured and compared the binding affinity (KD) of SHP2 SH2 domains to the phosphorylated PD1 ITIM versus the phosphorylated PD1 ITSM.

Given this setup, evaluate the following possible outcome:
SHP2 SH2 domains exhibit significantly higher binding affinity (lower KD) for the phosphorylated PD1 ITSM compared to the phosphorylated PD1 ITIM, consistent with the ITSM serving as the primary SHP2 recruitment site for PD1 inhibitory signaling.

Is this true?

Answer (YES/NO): YES